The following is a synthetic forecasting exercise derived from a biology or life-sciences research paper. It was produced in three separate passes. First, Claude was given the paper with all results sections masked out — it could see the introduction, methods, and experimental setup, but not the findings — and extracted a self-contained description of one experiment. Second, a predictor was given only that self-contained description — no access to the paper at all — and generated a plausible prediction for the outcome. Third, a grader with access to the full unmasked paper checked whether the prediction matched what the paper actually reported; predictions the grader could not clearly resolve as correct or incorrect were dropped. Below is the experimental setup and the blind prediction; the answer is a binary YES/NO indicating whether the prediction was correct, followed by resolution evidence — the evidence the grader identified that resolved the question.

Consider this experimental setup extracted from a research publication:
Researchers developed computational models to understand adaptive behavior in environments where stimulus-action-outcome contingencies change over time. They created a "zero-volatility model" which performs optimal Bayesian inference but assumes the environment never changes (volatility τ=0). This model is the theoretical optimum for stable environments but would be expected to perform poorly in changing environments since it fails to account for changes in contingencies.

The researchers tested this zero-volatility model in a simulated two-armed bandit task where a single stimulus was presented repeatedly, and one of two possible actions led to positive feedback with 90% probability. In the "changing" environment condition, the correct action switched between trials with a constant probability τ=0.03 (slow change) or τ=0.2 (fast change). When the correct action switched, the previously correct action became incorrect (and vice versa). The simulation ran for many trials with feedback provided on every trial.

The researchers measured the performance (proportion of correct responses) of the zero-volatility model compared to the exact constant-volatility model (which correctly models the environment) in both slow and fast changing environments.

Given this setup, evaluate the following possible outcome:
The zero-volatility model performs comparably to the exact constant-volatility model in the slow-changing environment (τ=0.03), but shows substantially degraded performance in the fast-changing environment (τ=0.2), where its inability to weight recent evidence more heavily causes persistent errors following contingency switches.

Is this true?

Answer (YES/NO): NO